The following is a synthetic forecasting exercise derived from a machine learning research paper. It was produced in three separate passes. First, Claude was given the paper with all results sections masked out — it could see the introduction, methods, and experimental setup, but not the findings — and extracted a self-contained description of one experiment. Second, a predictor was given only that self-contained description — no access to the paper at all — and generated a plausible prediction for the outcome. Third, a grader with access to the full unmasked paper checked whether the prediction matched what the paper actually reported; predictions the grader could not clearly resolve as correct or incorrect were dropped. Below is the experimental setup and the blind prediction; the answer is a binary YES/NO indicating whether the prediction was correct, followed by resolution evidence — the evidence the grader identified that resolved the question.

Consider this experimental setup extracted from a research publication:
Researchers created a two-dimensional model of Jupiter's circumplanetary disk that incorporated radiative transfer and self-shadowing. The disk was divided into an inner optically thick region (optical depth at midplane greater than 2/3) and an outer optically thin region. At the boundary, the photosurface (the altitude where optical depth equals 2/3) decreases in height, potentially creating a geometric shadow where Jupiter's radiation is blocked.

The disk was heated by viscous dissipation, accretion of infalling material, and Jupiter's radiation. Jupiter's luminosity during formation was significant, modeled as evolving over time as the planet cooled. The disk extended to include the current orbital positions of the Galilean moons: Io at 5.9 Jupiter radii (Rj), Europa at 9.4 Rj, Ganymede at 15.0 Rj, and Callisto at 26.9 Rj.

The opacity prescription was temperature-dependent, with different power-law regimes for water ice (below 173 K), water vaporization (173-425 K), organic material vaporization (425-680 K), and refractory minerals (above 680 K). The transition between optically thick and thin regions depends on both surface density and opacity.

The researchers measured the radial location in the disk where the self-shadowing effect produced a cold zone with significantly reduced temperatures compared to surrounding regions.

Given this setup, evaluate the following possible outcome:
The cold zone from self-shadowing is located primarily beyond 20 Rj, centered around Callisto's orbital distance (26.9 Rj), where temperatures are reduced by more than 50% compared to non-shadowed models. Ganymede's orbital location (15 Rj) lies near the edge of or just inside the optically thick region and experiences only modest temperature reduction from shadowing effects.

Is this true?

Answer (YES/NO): NO